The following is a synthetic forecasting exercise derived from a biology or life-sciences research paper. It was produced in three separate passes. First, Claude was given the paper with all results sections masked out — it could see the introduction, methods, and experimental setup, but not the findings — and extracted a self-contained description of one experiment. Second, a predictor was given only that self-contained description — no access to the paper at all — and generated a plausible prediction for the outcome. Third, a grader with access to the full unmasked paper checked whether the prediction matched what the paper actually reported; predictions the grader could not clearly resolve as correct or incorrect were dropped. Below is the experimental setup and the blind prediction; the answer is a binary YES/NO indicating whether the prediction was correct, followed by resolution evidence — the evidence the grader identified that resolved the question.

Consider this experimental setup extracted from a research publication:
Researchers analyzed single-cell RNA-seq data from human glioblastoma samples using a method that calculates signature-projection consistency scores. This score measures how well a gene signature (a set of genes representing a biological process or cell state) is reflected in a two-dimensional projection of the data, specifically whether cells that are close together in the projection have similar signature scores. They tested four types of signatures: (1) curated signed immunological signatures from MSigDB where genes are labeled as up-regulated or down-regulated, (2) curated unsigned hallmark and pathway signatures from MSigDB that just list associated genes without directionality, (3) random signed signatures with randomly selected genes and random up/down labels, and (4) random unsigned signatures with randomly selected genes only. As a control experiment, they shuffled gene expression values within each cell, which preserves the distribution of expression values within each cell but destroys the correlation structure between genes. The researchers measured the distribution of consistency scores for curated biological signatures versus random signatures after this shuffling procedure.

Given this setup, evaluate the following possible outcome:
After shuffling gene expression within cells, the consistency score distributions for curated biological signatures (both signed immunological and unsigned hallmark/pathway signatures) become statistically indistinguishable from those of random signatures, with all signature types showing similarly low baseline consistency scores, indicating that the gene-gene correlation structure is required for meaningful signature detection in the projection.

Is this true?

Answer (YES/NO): YES